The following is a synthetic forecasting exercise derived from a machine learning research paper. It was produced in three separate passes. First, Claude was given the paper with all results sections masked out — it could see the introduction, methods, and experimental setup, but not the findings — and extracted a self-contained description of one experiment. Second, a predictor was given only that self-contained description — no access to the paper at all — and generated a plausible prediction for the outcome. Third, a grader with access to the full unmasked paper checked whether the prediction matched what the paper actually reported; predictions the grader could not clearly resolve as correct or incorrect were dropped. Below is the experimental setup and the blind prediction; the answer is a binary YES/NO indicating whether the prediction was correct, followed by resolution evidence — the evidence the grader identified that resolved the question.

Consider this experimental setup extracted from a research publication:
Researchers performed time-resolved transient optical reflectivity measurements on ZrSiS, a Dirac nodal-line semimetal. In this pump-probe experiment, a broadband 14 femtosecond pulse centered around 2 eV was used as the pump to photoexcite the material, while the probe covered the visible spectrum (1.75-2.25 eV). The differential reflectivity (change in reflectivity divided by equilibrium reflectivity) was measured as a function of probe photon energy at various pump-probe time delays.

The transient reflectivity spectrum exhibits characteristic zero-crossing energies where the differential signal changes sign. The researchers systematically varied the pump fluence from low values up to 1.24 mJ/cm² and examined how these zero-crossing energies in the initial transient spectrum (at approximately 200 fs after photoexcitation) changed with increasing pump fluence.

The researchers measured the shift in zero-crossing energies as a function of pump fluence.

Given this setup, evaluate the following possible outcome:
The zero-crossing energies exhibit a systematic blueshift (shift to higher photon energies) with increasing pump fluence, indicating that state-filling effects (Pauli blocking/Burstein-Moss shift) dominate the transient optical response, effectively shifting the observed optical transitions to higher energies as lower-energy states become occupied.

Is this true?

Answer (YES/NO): NO